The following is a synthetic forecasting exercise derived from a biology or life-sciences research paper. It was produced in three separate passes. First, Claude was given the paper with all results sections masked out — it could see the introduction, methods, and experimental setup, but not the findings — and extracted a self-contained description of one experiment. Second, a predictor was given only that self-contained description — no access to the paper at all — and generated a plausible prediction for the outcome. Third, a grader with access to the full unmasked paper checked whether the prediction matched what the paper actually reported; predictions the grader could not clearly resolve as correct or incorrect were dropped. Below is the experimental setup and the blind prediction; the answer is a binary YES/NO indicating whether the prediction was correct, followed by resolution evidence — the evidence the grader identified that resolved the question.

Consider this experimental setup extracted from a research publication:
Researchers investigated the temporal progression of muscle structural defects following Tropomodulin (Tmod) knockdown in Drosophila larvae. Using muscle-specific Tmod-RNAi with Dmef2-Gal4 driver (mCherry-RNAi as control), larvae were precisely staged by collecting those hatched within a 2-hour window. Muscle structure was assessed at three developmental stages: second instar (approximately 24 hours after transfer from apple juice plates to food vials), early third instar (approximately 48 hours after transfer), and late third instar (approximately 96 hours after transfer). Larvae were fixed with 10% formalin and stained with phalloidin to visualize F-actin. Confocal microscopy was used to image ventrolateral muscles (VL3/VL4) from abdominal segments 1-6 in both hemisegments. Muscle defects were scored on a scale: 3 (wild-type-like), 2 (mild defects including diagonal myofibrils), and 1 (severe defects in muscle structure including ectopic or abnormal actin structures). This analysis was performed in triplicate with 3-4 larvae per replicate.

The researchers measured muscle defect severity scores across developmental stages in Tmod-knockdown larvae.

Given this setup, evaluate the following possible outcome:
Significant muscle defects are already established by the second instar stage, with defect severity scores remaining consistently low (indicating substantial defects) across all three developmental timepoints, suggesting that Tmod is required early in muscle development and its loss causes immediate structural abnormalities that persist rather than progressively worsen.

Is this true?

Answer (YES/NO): NO